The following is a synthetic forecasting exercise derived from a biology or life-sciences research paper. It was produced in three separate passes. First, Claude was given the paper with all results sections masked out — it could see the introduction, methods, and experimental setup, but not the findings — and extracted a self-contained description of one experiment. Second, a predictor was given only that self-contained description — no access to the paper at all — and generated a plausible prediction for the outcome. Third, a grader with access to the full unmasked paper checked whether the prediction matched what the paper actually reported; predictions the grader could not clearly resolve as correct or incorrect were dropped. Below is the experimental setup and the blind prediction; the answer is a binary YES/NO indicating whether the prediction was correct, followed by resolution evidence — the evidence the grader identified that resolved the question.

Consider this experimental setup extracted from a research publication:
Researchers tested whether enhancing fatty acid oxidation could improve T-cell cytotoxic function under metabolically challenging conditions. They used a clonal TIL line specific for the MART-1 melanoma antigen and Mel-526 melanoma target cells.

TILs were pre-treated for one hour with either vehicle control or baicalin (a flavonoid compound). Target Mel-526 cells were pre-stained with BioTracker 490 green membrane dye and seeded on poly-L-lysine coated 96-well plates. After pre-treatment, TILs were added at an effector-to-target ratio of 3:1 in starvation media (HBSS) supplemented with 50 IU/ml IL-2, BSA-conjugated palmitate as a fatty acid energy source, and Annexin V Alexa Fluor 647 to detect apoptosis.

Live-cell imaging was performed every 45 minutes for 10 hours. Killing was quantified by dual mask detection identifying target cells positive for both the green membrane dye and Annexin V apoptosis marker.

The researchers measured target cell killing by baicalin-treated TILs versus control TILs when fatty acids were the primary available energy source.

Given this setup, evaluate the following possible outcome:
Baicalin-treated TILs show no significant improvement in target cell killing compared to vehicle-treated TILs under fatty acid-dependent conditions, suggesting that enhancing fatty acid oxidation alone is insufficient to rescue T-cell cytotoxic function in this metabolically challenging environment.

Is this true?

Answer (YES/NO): NO